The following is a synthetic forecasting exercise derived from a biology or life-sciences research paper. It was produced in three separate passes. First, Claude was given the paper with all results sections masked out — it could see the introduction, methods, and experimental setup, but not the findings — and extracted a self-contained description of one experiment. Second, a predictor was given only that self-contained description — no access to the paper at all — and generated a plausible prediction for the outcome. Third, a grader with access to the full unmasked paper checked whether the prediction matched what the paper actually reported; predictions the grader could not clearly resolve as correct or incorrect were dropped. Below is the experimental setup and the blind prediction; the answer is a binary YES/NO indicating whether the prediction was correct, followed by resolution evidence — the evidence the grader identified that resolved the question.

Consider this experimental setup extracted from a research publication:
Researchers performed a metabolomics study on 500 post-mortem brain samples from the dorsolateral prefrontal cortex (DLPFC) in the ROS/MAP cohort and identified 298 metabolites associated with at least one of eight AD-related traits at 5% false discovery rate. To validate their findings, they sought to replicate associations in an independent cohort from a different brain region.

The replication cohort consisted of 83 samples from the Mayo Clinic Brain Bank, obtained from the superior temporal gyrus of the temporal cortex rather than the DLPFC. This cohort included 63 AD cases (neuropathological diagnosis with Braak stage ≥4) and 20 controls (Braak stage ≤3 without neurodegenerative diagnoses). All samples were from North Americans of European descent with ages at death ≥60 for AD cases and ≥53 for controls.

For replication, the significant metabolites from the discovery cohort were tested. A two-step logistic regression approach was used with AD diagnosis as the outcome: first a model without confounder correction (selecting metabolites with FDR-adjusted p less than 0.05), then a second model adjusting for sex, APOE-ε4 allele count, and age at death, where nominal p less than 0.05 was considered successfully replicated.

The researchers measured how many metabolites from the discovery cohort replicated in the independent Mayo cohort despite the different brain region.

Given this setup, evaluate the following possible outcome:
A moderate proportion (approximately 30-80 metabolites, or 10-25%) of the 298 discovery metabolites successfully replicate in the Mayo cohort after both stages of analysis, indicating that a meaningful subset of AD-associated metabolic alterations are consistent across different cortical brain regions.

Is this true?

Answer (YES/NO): YES